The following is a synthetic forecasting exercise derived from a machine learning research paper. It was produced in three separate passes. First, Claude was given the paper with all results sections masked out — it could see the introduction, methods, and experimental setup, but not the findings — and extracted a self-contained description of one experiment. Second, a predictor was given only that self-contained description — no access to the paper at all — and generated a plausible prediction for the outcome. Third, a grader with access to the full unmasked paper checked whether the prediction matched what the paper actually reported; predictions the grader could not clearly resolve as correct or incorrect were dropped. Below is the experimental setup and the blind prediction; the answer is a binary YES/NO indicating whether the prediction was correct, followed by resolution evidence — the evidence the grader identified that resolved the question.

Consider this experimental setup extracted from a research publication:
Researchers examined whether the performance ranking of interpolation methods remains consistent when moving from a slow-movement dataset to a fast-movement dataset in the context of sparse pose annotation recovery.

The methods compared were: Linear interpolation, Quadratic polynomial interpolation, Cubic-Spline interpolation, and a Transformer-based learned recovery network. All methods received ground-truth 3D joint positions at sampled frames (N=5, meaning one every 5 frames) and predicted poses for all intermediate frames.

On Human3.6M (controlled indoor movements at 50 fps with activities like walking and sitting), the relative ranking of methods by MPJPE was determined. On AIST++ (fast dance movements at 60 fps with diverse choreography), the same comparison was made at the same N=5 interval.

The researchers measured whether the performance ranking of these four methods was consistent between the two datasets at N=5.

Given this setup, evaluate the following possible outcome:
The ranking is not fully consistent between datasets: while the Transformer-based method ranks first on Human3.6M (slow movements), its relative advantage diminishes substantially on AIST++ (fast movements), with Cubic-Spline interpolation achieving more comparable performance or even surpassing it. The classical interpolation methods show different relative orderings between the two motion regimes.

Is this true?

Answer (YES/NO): NO